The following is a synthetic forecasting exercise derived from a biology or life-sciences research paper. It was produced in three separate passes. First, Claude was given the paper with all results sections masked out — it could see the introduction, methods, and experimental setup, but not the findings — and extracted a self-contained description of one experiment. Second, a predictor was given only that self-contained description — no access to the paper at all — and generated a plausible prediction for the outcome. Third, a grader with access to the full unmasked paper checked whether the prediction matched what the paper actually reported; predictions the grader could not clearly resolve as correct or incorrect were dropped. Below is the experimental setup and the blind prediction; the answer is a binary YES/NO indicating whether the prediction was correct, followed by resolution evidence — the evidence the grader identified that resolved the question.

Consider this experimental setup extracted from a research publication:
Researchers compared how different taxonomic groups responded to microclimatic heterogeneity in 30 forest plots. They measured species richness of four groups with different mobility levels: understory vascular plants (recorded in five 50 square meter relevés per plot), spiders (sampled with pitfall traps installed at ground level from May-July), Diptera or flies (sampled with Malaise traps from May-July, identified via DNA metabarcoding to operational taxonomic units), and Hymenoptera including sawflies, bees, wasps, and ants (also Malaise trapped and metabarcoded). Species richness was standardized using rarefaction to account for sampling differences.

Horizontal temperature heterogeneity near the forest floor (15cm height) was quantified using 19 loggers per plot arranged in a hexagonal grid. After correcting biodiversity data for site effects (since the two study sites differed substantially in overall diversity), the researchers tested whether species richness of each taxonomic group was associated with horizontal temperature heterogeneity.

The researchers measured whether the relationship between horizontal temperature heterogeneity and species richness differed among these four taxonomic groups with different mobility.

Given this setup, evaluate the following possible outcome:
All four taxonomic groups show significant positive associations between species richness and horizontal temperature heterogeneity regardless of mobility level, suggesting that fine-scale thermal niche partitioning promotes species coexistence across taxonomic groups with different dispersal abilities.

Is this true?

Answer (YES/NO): NO